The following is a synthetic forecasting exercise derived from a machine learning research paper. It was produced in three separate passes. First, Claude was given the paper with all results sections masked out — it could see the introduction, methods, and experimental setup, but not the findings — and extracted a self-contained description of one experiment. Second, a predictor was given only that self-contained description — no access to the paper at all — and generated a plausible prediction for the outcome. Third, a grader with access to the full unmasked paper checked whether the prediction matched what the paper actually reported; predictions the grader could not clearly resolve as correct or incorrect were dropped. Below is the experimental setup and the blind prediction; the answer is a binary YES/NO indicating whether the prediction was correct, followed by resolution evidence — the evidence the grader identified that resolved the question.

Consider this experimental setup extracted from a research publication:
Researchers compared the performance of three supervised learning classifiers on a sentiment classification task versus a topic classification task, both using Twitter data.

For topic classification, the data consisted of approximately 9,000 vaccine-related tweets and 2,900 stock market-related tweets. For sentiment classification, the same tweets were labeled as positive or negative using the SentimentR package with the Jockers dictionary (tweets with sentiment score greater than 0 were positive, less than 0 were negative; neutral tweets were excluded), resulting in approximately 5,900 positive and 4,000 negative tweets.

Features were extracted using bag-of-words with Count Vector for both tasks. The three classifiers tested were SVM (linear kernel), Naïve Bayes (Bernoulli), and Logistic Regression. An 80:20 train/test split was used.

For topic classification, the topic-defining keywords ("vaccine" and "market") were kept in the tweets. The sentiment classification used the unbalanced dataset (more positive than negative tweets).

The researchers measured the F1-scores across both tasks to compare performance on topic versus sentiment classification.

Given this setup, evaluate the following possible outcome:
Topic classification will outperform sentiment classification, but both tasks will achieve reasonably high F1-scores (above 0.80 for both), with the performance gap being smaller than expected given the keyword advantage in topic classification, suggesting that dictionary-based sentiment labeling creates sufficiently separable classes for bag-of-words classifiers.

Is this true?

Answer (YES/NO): NO